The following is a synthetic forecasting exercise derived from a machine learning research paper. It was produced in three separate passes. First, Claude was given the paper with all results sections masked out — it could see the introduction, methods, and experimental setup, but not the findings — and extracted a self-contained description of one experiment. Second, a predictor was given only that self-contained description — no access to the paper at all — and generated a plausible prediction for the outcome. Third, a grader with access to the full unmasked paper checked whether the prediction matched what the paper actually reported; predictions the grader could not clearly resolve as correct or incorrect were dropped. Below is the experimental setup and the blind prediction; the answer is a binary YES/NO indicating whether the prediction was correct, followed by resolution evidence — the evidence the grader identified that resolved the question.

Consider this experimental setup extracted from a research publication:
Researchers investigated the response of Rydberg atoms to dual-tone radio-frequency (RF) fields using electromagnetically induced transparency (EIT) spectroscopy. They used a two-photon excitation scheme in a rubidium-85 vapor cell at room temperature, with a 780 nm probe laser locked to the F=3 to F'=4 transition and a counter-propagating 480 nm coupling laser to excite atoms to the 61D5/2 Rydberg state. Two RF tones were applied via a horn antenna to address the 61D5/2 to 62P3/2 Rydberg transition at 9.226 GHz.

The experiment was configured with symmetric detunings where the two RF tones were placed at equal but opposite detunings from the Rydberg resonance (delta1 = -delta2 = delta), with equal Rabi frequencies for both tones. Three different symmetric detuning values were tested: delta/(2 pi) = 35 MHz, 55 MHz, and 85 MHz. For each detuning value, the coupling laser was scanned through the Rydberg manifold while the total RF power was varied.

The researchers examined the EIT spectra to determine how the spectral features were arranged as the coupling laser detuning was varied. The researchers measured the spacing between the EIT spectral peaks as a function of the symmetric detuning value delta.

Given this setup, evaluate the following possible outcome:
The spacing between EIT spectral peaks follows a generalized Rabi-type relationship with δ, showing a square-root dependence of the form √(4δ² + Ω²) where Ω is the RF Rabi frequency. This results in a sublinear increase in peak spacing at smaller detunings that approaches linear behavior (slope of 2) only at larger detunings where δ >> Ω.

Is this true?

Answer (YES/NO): NO